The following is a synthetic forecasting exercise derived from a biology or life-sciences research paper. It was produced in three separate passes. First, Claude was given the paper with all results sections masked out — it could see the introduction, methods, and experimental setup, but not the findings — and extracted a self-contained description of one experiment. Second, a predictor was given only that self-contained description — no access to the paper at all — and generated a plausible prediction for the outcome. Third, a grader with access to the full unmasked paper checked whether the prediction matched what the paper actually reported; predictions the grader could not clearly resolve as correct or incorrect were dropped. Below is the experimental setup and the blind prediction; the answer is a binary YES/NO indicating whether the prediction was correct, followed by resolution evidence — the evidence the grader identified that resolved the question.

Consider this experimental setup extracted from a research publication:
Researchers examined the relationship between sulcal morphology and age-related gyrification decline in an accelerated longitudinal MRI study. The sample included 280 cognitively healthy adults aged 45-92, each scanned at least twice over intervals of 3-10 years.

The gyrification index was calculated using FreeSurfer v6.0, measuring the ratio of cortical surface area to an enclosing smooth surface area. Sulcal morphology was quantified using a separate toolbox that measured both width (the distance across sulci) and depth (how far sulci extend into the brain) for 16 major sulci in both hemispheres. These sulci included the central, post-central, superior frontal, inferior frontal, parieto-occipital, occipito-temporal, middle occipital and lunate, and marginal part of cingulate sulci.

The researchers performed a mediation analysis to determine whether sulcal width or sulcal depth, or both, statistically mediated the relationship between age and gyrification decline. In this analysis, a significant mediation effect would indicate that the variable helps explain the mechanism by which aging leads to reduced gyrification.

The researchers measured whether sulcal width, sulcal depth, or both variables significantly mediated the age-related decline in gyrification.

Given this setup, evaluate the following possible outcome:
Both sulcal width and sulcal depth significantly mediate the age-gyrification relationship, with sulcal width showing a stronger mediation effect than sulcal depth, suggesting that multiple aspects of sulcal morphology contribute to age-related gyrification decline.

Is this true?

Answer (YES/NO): NO